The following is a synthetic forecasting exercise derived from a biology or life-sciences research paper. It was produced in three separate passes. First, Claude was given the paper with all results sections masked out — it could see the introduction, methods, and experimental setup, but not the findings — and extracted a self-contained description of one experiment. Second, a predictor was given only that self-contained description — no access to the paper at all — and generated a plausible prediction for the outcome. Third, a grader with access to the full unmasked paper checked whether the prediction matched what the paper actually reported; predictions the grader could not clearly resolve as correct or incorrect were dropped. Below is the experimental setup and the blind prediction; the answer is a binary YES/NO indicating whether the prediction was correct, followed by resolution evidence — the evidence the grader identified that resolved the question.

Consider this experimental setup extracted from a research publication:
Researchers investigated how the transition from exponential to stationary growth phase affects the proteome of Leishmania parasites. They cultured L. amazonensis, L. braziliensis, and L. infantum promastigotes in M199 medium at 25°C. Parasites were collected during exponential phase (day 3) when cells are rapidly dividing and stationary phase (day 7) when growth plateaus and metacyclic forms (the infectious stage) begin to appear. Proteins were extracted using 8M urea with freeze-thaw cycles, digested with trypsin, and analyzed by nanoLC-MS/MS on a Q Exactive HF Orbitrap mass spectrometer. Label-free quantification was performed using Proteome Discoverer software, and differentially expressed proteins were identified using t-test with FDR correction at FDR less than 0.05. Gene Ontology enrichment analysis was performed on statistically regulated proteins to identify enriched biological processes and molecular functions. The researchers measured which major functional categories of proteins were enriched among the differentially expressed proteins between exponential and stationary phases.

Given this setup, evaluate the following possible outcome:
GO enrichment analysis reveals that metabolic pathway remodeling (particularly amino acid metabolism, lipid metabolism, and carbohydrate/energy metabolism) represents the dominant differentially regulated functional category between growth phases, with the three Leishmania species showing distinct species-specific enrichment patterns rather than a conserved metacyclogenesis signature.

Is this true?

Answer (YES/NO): NO